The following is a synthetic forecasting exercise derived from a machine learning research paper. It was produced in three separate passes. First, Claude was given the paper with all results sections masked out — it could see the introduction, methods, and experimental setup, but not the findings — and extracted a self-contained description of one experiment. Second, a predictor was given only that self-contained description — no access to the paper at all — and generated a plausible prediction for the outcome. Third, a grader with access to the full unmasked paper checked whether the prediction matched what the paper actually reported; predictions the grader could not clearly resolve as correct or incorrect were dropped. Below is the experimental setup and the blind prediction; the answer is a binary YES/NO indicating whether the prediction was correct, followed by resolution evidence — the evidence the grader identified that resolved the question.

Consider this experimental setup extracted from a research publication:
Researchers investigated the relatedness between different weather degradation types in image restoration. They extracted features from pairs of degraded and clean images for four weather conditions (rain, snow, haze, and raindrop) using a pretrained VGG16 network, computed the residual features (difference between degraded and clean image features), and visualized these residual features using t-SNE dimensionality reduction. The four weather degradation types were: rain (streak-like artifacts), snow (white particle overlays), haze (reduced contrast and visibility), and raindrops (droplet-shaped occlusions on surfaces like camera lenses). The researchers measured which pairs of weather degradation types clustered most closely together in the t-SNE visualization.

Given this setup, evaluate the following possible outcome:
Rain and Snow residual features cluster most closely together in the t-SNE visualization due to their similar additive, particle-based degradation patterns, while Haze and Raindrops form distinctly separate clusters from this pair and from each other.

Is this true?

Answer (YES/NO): NO